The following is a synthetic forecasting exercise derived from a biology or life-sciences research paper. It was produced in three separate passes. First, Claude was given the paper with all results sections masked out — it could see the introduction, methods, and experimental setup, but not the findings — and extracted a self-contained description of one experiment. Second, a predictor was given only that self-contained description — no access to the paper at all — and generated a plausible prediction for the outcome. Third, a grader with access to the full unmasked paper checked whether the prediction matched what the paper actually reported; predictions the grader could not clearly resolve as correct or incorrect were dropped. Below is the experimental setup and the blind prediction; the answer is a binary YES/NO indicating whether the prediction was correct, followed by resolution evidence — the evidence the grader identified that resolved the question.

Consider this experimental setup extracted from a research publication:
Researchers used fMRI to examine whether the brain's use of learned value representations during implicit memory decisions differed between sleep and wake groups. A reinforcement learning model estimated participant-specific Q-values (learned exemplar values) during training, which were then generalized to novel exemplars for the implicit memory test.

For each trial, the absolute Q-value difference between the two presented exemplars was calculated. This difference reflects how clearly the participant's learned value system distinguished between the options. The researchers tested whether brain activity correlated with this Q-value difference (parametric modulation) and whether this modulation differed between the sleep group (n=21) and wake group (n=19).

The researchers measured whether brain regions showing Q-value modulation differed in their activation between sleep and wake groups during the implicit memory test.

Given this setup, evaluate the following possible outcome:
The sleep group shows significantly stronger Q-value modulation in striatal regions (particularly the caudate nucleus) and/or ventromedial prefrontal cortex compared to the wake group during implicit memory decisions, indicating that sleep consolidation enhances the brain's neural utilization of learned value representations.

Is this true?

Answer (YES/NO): NO